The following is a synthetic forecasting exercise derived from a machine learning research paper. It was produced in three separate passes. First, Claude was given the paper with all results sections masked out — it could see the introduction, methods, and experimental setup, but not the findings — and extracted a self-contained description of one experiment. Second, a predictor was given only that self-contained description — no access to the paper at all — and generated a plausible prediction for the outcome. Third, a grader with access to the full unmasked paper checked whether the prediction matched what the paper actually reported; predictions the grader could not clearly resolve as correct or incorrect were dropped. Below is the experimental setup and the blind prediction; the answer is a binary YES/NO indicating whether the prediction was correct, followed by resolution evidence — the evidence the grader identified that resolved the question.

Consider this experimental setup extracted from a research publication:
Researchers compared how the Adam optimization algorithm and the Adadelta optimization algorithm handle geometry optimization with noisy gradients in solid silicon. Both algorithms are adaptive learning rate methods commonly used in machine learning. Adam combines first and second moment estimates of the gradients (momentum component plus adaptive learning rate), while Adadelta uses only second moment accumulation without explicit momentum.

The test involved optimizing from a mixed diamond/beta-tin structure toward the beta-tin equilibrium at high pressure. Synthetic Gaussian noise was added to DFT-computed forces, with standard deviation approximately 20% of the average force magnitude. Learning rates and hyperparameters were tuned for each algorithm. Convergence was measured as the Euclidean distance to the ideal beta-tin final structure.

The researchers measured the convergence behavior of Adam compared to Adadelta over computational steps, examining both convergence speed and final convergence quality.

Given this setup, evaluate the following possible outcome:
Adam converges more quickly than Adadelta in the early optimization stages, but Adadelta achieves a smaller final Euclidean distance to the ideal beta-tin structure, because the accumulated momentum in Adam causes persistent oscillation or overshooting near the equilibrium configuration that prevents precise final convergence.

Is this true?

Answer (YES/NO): NO